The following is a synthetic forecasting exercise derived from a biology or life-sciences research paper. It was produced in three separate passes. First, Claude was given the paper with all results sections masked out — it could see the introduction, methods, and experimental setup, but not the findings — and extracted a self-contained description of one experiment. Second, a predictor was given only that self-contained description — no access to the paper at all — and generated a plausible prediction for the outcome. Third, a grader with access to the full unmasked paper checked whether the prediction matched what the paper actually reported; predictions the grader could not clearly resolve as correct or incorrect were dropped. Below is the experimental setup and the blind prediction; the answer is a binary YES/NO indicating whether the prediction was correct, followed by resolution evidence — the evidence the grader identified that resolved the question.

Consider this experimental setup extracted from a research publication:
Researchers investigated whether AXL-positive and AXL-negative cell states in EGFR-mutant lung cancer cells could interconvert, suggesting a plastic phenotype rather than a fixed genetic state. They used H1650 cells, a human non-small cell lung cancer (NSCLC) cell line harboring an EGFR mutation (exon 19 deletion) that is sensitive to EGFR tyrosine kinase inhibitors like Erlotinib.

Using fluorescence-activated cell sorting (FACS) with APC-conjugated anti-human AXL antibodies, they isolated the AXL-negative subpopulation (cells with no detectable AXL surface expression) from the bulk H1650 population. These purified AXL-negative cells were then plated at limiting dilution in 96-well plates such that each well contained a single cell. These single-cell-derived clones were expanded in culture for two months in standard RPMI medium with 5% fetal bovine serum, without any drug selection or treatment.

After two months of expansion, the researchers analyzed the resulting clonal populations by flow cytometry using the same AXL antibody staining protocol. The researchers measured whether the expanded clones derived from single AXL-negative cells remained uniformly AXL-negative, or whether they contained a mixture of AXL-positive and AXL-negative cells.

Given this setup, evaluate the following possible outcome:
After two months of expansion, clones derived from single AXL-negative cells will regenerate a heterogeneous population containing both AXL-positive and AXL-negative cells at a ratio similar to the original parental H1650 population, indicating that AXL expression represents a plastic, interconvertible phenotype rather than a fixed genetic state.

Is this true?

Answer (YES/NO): YES